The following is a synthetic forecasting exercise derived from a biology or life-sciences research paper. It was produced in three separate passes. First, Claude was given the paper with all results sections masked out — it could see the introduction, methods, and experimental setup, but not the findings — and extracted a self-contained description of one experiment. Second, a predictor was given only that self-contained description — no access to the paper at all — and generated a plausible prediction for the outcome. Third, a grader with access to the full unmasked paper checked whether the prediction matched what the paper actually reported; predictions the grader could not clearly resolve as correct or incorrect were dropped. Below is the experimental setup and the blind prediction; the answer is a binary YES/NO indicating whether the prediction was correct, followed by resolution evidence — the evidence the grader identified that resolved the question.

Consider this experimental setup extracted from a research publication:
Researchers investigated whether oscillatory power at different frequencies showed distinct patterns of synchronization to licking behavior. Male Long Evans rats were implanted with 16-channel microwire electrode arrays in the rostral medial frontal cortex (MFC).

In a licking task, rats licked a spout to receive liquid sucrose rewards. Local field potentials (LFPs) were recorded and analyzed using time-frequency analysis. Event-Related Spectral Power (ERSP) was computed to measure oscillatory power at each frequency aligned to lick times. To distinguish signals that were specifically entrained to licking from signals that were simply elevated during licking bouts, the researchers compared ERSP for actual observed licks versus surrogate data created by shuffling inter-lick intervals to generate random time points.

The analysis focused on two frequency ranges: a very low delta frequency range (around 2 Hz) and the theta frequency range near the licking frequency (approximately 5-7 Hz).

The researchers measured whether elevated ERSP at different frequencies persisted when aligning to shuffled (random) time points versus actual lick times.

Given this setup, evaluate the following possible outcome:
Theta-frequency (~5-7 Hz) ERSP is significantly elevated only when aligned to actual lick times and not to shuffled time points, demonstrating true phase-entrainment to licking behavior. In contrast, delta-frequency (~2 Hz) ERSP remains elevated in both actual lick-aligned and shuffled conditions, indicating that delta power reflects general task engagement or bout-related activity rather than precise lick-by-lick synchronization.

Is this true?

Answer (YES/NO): YES